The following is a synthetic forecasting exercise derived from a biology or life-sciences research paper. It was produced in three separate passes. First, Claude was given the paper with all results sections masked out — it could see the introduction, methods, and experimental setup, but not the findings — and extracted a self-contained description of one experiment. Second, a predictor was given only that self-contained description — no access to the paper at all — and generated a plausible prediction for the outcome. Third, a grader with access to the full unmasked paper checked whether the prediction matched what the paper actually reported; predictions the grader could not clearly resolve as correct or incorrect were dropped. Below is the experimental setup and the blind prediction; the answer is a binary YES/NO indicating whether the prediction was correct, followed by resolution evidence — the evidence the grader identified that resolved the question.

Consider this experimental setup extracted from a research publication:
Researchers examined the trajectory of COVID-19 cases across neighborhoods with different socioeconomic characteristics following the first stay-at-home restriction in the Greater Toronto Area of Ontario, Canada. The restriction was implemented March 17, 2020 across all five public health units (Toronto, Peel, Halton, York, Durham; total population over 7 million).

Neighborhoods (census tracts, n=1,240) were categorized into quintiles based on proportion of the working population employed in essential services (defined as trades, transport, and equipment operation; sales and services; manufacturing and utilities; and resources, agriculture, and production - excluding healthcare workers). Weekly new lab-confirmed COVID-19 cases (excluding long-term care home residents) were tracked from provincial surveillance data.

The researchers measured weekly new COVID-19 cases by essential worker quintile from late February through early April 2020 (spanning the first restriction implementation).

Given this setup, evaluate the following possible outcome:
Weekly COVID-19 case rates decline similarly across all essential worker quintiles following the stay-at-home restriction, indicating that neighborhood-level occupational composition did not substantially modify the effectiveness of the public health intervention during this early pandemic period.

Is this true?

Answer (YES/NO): NO